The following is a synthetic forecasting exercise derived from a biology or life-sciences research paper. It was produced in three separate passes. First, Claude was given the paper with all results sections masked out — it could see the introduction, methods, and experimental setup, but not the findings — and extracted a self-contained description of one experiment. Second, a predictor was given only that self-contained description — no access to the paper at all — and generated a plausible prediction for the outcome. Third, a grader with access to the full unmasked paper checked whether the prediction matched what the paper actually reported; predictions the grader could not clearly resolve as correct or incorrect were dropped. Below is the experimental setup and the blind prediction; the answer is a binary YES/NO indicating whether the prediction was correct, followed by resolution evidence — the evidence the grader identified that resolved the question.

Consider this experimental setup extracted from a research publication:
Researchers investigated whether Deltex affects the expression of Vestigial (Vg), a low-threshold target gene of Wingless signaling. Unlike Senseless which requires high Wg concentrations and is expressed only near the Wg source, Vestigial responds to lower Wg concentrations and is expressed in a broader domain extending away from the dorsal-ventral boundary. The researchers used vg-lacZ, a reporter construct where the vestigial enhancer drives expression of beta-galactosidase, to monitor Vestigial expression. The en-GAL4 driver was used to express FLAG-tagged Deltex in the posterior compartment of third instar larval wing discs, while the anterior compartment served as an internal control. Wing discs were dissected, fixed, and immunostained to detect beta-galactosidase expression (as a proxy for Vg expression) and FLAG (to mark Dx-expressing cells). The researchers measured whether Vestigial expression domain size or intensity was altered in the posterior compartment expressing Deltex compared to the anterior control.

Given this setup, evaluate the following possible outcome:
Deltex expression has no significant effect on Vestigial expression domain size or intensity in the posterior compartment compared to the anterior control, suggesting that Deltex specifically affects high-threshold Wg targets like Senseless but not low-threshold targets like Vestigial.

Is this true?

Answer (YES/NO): NO